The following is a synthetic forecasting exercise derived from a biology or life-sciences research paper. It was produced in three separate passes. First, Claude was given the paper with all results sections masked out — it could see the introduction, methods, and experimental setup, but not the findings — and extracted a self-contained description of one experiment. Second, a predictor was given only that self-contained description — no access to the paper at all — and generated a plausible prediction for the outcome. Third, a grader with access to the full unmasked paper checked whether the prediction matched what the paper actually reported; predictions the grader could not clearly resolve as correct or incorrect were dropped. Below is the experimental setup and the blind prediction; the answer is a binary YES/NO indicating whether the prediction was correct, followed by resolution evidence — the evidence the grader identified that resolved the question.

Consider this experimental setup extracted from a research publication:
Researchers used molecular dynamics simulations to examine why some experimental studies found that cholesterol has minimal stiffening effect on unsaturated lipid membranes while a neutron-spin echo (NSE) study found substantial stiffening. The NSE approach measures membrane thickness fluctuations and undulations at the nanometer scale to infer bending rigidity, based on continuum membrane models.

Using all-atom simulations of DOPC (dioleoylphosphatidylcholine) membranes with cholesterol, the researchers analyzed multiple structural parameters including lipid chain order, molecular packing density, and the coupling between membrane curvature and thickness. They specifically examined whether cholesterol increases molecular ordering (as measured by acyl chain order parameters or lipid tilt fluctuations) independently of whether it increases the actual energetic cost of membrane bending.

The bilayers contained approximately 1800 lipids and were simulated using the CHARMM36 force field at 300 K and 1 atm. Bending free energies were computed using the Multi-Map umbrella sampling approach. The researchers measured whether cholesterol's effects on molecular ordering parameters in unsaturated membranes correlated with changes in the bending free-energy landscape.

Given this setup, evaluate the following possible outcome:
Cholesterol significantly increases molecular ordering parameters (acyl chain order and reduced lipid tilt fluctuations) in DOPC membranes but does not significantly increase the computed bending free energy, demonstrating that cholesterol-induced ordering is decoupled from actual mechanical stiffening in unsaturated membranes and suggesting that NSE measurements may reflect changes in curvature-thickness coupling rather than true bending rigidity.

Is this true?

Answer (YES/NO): YES